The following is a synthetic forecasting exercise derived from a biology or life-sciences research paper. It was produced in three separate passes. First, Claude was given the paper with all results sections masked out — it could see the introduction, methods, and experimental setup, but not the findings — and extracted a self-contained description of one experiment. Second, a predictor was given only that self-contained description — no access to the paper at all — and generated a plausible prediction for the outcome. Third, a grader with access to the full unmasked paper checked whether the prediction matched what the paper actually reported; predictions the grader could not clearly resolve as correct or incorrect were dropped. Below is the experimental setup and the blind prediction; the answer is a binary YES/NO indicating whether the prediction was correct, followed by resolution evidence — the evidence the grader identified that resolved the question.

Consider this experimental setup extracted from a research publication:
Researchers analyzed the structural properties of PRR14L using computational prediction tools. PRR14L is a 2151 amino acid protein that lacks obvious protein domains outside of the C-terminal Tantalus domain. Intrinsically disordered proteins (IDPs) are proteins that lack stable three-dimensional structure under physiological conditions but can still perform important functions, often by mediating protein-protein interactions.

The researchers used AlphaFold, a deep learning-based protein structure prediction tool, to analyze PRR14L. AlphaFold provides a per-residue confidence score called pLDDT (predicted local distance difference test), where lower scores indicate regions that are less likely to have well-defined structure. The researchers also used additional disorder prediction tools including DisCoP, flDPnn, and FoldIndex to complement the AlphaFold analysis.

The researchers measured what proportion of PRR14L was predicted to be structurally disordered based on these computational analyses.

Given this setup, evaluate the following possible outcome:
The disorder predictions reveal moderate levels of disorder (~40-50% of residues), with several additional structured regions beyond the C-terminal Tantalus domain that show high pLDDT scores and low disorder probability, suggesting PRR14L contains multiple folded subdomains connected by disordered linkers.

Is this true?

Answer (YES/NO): NO